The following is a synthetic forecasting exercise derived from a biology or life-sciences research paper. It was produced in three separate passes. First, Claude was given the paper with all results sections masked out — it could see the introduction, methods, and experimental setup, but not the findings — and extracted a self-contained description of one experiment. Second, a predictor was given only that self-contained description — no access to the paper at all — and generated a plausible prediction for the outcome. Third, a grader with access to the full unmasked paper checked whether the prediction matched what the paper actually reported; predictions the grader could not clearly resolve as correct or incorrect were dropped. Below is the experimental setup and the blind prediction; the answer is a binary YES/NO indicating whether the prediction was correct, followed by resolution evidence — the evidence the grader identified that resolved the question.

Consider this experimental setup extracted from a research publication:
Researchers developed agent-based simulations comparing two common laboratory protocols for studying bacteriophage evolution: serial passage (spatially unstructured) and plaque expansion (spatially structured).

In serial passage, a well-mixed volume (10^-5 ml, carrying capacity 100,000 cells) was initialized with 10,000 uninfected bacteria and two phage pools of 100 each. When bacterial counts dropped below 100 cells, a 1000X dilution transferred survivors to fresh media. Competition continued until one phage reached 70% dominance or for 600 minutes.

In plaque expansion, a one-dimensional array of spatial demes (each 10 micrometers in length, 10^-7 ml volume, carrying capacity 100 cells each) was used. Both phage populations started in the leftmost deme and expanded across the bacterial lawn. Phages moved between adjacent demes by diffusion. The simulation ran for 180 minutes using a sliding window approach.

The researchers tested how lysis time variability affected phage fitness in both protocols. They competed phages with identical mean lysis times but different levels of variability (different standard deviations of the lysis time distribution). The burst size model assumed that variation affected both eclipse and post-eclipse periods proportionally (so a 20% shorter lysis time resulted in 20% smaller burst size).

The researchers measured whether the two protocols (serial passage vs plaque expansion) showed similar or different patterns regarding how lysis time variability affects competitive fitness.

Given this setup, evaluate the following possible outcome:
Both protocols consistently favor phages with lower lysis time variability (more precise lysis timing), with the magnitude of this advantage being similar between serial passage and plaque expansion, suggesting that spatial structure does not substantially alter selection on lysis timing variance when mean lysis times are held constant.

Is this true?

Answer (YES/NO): NO